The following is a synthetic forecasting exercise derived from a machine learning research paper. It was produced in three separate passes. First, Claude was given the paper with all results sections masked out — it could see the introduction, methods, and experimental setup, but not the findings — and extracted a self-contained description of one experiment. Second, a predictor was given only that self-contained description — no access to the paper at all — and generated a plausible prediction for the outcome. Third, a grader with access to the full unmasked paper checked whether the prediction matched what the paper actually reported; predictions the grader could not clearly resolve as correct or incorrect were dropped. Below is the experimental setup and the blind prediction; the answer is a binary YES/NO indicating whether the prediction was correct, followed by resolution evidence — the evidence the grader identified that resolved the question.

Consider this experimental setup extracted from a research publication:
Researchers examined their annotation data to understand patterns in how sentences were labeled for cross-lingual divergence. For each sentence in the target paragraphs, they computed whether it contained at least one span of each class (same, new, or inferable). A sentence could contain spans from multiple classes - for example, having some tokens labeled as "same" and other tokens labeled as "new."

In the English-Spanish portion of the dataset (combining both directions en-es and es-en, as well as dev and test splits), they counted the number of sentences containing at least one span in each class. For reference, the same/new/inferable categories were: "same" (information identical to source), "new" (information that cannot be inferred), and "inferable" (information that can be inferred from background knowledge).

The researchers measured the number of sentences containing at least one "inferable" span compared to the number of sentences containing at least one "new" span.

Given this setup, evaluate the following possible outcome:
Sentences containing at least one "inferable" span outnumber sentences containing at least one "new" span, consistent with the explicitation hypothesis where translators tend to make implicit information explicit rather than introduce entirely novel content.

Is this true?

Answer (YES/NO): NO